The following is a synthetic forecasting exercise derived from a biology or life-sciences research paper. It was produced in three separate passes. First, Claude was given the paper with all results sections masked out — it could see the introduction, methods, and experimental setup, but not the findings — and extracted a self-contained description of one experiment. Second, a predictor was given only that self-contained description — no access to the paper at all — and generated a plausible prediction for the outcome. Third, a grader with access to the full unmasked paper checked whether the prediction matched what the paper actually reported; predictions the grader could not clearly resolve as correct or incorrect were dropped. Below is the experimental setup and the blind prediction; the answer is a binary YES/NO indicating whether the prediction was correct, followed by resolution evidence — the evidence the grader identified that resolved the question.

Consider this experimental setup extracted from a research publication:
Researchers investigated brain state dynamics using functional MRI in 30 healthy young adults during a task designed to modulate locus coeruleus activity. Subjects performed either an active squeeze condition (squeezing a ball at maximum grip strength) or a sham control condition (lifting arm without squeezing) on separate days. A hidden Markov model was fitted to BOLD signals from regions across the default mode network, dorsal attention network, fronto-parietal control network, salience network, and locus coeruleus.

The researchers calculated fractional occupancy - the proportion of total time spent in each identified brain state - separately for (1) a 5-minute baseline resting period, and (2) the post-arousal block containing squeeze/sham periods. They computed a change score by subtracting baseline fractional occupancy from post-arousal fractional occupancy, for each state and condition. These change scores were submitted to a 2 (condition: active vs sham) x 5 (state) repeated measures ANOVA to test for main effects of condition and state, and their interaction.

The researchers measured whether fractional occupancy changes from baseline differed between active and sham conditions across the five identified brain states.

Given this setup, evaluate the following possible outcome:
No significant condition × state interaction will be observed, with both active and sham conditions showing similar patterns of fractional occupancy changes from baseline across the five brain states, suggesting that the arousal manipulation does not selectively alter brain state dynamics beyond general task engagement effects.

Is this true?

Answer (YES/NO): NO